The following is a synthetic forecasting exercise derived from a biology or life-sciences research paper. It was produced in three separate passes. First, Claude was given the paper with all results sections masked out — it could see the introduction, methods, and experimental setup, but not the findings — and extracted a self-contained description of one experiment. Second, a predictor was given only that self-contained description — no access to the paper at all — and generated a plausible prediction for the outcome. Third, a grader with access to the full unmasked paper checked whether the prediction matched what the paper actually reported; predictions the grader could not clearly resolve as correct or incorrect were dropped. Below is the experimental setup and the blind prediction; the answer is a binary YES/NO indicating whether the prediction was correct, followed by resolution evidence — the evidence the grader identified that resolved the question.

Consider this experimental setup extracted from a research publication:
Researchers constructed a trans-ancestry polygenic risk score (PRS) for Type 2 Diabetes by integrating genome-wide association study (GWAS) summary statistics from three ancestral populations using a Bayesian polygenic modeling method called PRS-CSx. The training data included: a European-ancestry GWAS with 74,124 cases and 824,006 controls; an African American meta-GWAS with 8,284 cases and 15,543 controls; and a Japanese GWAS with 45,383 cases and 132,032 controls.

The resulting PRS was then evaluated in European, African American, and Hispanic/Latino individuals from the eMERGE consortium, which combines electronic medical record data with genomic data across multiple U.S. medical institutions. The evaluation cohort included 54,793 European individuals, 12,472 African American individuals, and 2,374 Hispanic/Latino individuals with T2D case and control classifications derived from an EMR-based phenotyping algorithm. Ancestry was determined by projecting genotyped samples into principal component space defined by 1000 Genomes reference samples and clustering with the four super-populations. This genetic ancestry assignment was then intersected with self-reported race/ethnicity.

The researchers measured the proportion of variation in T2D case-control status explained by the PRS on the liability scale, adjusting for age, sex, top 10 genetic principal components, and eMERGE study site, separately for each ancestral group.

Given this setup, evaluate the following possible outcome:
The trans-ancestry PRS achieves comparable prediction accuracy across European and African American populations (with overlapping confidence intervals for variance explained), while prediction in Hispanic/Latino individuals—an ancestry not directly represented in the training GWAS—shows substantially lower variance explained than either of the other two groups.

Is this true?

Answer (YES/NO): NO